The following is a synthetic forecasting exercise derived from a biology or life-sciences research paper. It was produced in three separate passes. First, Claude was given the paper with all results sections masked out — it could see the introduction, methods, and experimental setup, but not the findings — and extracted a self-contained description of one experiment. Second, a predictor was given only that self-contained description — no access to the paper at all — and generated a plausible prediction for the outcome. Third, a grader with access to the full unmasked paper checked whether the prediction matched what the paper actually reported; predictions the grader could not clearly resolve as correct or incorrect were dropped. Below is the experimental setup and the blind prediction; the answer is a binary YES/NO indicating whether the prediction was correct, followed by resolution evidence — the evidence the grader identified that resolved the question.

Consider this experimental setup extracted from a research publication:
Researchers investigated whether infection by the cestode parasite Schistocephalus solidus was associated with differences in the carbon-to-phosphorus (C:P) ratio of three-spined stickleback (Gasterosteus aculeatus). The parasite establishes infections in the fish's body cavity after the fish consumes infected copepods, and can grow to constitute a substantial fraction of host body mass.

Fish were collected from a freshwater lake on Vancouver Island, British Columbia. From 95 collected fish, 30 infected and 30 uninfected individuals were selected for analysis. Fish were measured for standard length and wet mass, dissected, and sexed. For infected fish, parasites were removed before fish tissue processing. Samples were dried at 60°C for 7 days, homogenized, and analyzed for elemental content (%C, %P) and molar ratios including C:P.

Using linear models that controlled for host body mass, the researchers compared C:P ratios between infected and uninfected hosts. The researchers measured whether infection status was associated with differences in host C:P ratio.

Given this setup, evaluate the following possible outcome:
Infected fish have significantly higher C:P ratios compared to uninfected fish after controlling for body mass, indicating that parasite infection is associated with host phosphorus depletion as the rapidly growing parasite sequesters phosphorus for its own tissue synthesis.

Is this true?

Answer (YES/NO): NO